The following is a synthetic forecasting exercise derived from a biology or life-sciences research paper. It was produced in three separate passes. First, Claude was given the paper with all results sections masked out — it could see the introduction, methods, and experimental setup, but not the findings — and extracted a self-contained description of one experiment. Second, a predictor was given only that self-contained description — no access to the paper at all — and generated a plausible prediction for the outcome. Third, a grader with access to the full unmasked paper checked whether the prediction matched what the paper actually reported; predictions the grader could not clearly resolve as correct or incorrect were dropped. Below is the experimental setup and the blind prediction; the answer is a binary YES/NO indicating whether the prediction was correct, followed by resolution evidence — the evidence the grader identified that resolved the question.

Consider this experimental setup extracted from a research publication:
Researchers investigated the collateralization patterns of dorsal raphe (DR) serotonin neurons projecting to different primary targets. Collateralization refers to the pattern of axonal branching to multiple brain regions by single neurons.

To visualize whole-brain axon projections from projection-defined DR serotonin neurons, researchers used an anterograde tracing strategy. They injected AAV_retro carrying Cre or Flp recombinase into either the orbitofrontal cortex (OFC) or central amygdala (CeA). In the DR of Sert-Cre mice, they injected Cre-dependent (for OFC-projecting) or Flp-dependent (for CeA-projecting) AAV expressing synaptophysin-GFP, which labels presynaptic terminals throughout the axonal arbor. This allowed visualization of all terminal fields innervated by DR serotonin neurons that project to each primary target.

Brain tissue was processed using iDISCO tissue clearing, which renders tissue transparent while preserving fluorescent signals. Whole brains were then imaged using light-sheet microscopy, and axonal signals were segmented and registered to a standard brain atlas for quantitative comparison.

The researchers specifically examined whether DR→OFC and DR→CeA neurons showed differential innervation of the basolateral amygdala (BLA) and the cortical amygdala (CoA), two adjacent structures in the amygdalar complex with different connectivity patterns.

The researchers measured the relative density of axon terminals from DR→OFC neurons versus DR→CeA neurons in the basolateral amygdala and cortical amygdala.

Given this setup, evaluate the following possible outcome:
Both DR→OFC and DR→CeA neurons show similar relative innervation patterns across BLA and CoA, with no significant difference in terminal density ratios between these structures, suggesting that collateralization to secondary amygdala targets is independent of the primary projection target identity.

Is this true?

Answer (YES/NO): NO